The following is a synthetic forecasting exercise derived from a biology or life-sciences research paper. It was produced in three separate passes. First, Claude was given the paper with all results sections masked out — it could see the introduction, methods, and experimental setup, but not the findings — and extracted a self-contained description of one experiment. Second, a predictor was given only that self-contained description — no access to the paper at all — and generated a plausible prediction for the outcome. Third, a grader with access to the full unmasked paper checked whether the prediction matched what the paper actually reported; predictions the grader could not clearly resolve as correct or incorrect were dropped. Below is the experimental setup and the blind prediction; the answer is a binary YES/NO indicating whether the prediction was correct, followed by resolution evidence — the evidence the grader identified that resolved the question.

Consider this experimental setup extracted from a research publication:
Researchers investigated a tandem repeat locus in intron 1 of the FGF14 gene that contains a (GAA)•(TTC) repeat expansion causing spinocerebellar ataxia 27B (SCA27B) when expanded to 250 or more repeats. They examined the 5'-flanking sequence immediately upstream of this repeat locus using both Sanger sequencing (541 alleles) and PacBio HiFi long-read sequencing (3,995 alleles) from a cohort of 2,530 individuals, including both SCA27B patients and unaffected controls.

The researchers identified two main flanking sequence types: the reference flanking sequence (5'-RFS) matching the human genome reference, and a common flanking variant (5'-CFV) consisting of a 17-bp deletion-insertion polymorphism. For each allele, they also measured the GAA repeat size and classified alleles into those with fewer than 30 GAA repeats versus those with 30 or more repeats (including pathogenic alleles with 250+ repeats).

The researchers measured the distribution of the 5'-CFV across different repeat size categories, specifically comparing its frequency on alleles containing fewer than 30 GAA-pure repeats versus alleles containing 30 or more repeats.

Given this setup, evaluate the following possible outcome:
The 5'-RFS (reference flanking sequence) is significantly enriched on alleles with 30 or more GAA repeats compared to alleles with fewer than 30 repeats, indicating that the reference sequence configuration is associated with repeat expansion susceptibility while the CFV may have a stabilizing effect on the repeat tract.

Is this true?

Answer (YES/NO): YES